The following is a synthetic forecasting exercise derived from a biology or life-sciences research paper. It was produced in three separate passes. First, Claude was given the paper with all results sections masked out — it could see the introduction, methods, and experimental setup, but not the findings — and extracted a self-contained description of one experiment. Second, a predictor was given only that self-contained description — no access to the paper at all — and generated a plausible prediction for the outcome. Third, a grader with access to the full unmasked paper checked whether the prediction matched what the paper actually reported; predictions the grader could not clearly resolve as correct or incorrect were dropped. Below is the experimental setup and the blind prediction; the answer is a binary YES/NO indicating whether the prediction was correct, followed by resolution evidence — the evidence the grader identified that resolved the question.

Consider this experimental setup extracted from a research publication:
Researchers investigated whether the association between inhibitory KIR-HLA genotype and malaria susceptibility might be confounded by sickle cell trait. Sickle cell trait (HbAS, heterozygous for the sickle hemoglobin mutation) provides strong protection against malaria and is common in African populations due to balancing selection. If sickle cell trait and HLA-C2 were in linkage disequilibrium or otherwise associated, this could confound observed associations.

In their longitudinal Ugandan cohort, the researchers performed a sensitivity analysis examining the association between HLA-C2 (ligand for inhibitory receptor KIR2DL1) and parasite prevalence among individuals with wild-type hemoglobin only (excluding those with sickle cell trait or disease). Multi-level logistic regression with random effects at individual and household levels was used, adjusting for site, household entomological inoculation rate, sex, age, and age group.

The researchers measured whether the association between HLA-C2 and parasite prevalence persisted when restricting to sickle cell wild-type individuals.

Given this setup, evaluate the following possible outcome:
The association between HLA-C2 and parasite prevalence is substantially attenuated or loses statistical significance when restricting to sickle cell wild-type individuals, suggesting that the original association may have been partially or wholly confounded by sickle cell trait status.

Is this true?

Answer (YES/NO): NO